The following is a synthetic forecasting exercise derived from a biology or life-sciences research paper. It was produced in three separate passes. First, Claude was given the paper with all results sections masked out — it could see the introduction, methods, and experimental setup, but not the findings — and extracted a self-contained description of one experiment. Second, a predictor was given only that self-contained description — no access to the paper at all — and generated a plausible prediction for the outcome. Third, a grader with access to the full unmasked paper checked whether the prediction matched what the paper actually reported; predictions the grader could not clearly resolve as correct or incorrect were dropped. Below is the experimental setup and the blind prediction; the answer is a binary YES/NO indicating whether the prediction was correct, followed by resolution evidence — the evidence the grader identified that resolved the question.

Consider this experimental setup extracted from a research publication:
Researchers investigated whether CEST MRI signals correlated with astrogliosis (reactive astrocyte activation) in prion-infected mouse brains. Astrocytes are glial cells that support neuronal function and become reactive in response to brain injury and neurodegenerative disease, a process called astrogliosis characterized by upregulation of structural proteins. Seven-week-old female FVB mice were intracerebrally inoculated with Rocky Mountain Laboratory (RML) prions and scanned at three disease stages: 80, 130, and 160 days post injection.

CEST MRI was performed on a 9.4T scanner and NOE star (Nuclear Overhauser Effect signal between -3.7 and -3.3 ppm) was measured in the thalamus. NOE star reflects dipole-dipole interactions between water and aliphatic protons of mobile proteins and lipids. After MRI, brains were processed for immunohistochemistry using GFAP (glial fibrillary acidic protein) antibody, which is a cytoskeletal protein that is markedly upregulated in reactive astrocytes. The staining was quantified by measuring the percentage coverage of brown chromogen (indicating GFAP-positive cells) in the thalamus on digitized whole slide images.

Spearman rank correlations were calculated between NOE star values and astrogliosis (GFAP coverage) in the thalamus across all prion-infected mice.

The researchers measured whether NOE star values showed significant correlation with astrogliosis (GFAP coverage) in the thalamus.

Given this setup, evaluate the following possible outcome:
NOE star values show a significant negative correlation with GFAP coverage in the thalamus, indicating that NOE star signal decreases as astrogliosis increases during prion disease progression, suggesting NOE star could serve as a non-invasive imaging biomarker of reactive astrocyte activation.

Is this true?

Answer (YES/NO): YES